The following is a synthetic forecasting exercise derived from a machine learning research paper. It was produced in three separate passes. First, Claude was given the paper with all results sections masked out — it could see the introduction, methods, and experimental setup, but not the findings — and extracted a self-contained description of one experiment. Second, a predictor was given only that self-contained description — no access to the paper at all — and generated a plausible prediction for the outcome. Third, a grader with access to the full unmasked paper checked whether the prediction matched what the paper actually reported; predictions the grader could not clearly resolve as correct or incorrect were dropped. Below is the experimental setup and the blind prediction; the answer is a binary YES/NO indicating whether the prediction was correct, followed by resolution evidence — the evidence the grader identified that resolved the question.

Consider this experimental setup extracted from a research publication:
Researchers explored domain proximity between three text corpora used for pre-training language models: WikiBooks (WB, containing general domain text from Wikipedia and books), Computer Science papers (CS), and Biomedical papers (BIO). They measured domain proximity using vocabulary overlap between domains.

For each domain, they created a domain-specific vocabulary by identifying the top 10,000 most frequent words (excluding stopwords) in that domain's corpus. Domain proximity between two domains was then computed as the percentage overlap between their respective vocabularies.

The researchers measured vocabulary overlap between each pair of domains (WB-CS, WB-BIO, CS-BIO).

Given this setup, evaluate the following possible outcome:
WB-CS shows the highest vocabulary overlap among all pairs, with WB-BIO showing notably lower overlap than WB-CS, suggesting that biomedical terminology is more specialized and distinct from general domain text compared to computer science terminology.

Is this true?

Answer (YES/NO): NO